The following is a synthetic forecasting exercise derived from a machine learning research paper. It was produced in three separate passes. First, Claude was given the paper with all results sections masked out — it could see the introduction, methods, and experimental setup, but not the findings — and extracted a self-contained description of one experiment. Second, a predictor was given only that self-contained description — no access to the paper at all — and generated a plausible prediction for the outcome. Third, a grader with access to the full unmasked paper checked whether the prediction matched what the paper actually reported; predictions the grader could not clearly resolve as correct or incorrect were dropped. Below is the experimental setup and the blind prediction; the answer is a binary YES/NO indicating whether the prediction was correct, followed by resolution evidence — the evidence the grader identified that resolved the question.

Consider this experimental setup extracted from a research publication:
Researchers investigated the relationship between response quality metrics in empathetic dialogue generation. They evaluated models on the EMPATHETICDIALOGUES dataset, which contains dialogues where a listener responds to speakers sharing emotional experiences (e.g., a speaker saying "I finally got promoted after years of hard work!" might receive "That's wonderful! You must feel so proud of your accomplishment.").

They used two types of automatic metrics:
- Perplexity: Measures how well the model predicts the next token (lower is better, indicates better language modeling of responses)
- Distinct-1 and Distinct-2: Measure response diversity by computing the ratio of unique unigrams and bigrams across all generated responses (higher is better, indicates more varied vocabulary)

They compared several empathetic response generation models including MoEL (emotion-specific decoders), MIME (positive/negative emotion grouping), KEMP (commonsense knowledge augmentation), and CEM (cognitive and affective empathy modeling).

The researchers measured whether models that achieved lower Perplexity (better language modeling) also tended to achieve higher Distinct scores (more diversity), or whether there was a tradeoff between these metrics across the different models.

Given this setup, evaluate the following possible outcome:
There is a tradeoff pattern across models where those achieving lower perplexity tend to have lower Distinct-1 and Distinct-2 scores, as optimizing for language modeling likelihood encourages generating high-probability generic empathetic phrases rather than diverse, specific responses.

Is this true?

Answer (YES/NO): NO